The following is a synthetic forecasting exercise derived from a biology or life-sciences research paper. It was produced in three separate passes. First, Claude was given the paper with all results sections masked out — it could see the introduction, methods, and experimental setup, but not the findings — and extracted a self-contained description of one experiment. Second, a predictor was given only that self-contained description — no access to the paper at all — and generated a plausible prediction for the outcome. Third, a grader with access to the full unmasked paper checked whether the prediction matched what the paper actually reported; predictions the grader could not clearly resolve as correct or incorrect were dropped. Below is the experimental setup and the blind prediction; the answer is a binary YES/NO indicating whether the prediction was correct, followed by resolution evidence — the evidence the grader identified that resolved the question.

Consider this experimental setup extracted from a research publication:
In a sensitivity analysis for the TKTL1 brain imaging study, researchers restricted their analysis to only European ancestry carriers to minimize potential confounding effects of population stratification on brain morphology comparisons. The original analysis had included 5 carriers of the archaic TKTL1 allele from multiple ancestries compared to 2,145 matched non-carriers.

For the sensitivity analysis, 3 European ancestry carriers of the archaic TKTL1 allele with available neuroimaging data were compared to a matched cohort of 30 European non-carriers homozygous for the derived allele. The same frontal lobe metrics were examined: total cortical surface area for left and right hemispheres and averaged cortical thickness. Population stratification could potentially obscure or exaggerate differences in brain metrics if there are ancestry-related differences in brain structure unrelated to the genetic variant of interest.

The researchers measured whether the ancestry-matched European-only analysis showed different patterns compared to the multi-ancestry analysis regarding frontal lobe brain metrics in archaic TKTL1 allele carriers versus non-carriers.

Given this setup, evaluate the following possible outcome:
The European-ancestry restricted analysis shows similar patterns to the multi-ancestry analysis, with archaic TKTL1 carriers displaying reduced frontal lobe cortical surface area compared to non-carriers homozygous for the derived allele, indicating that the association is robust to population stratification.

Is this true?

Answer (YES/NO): NO